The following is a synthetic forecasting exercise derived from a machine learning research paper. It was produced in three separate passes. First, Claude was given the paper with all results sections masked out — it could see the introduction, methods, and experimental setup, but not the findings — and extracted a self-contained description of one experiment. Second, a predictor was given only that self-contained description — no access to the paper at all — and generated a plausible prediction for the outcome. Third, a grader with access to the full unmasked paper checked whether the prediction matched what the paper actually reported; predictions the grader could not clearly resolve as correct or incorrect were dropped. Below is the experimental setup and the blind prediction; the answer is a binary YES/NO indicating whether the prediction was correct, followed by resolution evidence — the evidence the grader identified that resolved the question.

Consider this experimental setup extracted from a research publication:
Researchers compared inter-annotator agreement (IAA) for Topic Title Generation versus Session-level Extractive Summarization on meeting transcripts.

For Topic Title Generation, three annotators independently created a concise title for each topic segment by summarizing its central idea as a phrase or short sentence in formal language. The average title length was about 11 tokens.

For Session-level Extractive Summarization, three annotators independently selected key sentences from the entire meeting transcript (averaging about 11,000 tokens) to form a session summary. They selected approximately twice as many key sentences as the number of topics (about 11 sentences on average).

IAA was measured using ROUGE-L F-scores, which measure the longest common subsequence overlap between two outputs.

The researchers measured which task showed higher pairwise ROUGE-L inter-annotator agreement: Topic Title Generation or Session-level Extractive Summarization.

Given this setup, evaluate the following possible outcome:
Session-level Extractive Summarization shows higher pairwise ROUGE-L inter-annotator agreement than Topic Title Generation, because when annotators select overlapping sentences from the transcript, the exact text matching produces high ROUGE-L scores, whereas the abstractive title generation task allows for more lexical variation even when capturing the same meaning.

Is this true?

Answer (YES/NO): YES